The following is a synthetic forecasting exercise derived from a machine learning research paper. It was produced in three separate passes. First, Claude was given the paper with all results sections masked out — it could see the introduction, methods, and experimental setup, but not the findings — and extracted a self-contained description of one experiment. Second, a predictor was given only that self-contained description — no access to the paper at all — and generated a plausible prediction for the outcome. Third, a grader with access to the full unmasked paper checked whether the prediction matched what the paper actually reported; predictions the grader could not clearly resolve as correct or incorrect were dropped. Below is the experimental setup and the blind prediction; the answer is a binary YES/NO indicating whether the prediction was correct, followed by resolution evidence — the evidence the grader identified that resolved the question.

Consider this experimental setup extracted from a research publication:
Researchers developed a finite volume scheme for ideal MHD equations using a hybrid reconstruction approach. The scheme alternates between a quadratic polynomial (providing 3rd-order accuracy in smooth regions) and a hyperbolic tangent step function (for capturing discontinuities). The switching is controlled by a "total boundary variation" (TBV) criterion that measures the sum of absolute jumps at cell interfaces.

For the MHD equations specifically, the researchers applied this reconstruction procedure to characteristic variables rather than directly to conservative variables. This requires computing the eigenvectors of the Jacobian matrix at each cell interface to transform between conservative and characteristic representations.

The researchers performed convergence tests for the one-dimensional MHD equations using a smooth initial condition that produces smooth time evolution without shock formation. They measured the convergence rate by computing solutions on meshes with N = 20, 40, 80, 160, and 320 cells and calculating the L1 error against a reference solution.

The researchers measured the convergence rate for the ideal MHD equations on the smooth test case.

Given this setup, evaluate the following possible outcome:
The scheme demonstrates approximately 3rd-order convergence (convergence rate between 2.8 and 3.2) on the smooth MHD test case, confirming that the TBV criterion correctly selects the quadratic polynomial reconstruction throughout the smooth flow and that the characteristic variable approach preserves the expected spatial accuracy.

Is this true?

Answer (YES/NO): YES